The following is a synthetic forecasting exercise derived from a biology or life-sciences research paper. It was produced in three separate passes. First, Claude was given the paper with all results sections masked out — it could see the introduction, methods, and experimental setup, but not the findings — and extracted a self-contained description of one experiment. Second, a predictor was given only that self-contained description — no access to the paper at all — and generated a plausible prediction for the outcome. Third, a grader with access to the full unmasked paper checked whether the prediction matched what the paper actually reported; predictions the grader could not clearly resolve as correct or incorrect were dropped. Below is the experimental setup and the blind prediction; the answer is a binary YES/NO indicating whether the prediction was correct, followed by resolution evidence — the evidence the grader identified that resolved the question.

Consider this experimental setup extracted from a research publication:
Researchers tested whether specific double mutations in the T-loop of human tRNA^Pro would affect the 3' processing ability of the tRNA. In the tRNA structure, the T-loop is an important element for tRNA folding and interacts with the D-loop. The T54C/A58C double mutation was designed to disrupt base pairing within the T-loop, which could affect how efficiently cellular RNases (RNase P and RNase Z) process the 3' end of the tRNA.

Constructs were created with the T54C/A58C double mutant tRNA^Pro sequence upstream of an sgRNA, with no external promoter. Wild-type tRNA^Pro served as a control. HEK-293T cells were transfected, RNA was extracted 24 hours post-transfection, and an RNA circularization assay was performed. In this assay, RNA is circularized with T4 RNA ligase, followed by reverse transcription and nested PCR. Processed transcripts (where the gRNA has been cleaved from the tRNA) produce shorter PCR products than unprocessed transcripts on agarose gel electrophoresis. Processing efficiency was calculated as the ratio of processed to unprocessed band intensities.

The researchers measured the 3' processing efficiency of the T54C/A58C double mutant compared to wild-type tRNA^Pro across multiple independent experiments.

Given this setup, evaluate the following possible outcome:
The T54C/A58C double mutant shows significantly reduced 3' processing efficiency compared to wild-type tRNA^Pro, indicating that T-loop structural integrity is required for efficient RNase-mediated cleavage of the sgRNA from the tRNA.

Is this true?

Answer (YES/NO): YES